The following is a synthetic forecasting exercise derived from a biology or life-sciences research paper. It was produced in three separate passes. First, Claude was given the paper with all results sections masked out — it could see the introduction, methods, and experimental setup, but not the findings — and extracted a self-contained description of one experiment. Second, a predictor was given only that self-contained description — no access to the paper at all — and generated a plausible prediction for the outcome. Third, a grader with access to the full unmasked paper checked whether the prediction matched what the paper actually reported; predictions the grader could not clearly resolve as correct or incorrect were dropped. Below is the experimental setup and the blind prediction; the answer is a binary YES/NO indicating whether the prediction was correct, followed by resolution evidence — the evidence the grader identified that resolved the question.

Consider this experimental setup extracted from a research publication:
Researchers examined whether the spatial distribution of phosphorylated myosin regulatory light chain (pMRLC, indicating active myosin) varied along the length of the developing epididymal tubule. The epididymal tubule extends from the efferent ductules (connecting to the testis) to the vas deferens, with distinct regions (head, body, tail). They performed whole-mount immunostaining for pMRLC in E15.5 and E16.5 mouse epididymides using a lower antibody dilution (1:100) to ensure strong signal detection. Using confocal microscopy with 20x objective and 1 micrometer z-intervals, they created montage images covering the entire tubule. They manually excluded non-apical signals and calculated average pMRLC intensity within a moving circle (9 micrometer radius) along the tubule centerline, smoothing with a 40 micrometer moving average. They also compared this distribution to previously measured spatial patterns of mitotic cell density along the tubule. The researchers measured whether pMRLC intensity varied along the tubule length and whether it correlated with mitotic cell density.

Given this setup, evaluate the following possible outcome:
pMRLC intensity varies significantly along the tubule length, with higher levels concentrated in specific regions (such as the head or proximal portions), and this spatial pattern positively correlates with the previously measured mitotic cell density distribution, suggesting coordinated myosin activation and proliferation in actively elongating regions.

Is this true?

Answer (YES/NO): YES